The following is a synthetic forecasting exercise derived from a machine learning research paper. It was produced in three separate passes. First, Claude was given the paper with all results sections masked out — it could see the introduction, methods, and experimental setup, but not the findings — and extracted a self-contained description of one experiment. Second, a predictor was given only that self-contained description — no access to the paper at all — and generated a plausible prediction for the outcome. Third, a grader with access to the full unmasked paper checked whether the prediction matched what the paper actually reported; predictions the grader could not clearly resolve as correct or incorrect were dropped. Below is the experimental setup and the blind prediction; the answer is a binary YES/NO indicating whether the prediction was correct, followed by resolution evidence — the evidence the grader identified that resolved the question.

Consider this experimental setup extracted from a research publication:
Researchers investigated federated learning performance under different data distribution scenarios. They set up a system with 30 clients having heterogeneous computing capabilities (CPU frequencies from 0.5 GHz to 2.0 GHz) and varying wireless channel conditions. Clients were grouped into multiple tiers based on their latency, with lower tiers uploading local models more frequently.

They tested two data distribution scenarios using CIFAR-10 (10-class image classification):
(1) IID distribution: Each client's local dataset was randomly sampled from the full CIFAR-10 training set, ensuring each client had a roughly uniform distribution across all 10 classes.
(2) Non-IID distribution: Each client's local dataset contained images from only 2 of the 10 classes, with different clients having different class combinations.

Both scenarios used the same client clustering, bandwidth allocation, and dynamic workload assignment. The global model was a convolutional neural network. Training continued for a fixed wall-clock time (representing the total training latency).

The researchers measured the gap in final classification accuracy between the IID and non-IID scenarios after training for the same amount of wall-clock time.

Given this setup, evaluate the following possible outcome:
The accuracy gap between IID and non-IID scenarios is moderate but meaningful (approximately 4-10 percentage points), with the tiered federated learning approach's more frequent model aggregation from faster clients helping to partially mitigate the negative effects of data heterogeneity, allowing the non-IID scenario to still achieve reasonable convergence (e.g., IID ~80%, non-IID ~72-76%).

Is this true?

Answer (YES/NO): NO